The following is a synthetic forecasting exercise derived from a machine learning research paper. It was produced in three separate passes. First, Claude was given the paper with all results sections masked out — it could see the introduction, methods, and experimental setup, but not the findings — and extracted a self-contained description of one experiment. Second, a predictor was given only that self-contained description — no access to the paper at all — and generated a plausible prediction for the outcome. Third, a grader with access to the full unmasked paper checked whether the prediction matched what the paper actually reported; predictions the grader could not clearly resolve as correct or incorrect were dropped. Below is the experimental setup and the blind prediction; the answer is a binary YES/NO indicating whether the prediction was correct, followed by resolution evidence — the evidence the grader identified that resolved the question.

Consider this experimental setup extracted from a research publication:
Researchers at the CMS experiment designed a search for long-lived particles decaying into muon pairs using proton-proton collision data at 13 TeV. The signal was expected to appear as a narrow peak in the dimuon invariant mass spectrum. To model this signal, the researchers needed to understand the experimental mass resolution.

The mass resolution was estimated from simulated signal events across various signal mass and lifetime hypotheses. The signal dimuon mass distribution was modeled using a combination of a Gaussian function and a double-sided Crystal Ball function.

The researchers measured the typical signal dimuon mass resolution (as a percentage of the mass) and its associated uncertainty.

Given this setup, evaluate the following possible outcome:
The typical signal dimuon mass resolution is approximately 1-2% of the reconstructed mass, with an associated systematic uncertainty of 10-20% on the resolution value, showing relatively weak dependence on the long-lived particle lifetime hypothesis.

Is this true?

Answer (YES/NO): NO